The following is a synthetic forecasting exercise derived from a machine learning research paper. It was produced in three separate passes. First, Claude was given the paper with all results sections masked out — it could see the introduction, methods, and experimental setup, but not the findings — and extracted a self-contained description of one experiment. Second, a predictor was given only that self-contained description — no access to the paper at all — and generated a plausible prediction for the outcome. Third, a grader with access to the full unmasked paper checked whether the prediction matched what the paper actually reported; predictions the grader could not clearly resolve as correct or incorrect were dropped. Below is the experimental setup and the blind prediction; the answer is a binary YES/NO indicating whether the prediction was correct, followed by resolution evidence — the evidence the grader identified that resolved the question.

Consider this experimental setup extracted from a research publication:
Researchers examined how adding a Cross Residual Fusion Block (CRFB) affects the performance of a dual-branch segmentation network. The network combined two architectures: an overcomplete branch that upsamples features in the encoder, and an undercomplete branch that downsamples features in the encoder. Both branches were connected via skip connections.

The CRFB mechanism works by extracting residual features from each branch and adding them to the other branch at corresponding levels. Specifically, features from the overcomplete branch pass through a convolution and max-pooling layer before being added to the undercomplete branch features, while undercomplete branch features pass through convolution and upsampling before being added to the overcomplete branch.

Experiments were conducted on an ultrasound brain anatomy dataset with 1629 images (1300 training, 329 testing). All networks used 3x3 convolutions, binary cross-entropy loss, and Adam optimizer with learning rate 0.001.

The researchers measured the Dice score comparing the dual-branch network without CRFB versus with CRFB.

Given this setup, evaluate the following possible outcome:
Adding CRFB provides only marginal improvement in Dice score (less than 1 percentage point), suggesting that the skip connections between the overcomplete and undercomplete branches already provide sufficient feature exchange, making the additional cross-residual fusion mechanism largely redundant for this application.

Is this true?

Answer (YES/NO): NO